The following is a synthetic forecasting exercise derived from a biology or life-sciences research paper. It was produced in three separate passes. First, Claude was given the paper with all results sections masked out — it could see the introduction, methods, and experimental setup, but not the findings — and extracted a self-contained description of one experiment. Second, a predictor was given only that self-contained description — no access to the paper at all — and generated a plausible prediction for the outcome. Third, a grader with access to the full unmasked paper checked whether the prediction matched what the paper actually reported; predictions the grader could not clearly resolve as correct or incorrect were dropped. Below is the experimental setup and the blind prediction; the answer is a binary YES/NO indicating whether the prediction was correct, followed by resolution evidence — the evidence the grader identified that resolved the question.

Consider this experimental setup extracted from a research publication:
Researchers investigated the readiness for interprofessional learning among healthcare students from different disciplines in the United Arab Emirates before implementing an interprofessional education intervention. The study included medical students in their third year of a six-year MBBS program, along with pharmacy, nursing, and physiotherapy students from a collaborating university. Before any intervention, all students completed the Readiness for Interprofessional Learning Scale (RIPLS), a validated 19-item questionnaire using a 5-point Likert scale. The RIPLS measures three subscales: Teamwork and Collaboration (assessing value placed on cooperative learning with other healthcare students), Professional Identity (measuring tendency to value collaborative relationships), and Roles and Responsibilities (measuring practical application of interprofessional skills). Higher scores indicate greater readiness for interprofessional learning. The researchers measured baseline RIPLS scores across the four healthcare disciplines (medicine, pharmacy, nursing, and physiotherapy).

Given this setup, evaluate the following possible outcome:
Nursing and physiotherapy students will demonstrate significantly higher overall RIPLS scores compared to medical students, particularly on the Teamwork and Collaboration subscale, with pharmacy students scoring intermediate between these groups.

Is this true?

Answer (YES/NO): NO